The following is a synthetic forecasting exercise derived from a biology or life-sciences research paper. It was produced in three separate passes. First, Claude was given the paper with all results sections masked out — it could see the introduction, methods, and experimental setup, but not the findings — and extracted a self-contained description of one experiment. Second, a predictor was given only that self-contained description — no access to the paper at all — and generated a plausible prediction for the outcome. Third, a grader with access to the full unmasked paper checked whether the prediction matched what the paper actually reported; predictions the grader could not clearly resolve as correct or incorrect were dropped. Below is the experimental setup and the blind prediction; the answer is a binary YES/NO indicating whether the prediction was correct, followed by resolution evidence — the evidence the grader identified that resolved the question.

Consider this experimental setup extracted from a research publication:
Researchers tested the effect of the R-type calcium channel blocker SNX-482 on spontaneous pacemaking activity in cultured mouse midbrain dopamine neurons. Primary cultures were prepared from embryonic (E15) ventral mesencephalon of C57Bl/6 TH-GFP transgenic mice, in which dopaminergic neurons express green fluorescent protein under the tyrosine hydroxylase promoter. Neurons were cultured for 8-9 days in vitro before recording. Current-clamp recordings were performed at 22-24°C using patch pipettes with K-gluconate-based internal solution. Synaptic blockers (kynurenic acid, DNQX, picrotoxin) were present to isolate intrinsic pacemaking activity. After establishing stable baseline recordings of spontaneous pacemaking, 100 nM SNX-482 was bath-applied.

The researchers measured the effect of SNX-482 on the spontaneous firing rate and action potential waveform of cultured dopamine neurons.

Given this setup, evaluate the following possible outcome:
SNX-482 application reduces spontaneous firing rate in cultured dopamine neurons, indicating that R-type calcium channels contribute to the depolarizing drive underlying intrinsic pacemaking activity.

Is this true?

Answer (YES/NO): YES